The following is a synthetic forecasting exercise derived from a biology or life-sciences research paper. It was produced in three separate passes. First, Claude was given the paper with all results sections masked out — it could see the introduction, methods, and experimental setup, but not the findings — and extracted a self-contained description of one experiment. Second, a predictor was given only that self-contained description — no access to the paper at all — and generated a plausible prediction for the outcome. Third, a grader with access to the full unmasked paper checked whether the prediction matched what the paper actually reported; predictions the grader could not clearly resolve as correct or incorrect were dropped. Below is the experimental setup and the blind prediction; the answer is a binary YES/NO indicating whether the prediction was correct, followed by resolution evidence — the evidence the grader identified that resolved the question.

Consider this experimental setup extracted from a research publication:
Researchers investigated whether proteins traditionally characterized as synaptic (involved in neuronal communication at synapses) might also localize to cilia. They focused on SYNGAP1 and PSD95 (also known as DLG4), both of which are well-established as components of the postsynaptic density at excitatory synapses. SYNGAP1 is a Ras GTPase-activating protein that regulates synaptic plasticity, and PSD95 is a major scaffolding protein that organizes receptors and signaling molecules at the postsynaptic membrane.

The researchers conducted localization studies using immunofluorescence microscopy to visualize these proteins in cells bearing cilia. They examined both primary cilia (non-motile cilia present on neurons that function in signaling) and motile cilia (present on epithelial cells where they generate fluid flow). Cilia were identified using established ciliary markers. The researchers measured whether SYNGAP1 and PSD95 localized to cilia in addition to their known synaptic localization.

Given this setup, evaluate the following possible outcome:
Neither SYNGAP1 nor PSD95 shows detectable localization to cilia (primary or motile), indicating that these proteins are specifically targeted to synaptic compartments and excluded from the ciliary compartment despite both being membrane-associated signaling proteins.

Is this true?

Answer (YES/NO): NO